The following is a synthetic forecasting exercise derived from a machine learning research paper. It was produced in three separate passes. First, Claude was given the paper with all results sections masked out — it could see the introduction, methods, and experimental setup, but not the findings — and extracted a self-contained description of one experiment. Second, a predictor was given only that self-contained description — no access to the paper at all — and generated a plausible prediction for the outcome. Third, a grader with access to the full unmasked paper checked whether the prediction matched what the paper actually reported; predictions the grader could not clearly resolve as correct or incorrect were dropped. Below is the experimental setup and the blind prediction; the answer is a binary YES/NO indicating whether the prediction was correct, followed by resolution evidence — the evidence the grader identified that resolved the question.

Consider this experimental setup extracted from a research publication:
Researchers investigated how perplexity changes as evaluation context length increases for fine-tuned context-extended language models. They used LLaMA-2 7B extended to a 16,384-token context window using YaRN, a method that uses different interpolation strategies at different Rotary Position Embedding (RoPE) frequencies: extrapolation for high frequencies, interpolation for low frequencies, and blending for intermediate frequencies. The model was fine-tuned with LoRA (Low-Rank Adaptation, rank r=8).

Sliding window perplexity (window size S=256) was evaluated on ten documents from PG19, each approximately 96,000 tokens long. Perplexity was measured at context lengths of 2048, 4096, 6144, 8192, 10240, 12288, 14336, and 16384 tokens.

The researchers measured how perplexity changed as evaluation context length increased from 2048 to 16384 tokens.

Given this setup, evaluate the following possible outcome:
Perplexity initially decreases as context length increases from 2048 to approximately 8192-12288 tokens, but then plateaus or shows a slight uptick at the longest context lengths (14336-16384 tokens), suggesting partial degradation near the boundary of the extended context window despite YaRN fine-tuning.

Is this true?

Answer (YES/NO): NO